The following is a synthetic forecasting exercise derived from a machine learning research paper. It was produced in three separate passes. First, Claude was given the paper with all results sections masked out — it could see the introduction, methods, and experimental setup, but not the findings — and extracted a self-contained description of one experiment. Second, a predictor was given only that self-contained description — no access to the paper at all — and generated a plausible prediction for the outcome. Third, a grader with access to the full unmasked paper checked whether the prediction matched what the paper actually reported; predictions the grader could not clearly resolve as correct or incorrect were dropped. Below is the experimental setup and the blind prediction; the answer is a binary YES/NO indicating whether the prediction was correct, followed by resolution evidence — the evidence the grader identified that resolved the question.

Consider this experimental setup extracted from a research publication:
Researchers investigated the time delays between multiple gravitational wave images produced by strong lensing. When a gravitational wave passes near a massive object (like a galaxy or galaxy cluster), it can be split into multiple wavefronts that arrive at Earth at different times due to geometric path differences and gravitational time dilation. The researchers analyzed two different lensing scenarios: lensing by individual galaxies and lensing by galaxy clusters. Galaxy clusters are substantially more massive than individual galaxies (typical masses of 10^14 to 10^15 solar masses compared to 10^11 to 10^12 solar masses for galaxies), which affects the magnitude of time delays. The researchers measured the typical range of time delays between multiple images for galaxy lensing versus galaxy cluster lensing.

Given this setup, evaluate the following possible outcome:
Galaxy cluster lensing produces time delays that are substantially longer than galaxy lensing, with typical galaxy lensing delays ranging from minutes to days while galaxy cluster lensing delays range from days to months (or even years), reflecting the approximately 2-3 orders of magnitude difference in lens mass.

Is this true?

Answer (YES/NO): NO